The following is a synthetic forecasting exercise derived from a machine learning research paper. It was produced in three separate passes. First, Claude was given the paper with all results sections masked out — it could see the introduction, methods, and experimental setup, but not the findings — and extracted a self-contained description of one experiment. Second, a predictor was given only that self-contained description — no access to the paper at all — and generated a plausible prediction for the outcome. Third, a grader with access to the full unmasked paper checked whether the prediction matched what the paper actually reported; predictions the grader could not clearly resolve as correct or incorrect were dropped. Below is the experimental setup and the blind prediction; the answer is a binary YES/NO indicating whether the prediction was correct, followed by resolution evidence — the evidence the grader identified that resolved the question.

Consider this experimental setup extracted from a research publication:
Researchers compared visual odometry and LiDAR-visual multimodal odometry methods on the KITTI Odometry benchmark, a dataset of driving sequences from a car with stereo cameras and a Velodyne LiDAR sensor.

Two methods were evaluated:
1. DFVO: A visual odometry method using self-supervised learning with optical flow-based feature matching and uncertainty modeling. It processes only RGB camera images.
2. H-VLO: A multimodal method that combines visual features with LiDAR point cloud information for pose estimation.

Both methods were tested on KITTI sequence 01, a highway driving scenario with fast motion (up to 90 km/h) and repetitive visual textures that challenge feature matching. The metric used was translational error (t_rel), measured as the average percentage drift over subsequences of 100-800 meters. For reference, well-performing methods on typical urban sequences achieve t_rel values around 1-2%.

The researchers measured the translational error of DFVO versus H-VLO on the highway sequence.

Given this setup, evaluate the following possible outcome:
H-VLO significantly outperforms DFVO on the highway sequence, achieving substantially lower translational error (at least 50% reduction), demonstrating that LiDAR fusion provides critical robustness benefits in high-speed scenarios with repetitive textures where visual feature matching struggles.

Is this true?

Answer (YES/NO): NO